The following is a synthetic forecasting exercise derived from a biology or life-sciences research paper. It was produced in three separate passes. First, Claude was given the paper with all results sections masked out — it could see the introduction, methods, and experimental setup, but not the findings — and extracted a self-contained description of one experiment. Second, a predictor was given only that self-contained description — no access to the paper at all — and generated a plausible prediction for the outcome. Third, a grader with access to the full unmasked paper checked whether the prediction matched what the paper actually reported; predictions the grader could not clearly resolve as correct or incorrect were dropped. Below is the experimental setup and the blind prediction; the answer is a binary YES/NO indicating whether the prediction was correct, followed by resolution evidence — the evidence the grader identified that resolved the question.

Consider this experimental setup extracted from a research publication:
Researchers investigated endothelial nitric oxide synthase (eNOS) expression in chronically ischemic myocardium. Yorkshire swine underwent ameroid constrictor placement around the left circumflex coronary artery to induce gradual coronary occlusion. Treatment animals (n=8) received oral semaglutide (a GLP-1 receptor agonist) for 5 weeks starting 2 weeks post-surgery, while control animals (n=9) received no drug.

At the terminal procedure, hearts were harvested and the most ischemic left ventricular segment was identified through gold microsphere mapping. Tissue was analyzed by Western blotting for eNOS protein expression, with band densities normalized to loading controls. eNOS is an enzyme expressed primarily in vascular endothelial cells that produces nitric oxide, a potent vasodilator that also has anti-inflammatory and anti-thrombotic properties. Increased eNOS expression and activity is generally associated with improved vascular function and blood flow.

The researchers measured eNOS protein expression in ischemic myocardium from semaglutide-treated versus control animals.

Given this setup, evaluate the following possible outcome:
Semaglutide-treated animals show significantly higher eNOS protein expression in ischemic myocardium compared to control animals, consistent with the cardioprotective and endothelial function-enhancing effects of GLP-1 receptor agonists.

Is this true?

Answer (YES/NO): YES